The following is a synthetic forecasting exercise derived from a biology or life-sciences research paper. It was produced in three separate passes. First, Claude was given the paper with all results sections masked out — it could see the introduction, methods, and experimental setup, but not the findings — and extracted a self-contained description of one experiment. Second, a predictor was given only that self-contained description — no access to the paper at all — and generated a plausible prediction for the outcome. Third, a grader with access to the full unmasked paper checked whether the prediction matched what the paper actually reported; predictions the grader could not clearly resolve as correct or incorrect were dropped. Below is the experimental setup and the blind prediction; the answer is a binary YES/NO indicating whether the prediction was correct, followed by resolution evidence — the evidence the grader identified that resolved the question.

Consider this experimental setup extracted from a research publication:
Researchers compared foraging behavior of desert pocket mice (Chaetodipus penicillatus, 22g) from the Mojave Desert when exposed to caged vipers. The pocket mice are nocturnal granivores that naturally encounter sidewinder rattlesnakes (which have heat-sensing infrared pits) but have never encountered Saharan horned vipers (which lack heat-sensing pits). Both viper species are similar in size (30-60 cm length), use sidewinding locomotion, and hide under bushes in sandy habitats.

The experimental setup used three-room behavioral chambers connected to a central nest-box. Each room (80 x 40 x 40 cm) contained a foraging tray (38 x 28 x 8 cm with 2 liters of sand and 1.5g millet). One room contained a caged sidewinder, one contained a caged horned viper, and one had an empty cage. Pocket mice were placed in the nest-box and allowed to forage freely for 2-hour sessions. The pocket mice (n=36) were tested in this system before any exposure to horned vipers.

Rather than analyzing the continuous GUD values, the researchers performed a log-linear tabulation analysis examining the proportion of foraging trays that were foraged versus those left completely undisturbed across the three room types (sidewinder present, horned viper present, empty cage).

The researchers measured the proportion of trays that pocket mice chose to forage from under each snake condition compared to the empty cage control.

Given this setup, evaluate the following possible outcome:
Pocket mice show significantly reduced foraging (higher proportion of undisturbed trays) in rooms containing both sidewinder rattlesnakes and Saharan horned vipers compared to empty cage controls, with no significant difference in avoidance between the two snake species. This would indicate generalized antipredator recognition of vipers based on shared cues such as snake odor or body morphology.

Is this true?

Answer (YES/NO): YES